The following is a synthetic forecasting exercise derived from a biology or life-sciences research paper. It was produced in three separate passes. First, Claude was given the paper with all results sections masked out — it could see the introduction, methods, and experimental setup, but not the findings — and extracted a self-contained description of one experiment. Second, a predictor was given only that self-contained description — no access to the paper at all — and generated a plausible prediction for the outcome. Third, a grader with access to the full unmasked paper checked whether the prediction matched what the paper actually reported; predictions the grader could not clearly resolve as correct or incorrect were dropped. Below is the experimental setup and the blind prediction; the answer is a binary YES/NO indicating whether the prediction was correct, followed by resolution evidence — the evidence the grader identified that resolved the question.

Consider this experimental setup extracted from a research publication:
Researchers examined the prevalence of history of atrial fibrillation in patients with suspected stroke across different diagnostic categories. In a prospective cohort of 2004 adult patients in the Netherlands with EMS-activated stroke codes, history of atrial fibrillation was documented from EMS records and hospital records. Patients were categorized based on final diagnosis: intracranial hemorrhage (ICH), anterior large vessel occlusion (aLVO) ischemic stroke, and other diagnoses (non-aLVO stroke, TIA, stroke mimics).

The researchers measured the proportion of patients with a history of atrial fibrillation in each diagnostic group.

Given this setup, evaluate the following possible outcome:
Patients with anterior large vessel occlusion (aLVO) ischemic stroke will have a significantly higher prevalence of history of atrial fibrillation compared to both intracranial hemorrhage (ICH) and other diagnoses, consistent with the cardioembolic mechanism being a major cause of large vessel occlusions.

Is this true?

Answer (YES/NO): NO